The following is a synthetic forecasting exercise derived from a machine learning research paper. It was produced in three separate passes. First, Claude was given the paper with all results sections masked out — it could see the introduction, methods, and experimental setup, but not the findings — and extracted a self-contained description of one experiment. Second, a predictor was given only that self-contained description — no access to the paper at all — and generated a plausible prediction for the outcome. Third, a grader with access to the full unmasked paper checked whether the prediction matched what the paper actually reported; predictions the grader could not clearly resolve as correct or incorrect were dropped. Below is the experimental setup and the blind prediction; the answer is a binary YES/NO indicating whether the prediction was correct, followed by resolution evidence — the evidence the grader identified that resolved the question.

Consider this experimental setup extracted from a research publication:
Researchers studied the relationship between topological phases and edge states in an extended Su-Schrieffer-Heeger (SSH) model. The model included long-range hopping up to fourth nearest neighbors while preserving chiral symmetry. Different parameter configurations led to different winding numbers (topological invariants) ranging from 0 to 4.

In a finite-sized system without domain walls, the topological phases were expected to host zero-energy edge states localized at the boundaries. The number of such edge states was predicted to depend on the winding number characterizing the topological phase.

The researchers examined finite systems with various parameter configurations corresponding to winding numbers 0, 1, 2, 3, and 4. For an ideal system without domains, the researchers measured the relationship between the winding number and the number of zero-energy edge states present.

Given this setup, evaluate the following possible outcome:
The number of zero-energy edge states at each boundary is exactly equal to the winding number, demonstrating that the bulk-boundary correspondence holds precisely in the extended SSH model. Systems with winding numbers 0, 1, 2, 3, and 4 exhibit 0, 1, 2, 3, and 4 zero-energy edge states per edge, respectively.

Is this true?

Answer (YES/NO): YES